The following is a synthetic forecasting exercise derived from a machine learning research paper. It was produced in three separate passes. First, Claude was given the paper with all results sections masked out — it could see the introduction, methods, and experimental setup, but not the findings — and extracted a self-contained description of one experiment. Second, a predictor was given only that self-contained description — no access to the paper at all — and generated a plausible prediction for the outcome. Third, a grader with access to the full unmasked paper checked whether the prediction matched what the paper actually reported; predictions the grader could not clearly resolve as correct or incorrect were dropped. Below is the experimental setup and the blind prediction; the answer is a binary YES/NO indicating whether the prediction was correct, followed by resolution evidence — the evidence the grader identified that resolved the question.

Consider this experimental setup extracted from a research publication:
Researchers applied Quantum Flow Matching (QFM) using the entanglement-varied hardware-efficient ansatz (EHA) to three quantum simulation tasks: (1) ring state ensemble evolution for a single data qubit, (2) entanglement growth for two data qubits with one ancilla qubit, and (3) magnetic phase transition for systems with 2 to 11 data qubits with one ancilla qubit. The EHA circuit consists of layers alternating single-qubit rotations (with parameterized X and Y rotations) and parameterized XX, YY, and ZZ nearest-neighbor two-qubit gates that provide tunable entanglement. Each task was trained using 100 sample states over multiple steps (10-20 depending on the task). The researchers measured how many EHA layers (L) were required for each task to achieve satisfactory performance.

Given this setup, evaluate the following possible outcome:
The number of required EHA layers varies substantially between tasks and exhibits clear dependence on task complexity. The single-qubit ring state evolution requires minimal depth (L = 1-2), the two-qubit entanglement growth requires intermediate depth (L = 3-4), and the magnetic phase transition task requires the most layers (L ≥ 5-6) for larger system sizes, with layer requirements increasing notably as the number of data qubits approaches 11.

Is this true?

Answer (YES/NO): NO